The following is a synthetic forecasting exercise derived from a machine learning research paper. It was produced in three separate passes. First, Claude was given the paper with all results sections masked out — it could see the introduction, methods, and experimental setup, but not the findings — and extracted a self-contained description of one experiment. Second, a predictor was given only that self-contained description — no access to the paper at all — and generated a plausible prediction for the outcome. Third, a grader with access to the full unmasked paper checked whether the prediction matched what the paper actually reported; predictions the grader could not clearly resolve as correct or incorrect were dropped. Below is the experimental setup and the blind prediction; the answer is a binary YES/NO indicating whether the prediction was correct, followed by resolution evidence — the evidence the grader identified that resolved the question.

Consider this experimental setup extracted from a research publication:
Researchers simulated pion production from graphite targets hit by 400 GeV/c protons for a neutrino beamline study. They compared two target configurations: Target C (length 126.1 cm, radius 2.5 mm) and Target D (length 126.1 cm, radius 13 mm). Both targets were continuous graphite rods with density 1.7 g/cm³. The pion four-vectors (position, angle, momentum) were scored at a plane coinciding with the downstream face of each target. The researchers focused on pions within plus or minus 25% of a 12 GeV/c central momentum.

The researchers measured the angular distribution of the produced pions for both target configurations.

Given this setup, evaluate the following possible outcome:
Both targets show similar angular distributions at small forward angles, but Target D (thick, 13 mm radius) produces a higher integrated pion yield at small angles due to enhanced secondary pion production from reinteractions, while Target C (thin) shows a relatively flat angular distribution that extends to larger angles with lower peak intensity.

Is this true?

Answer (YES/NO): NO